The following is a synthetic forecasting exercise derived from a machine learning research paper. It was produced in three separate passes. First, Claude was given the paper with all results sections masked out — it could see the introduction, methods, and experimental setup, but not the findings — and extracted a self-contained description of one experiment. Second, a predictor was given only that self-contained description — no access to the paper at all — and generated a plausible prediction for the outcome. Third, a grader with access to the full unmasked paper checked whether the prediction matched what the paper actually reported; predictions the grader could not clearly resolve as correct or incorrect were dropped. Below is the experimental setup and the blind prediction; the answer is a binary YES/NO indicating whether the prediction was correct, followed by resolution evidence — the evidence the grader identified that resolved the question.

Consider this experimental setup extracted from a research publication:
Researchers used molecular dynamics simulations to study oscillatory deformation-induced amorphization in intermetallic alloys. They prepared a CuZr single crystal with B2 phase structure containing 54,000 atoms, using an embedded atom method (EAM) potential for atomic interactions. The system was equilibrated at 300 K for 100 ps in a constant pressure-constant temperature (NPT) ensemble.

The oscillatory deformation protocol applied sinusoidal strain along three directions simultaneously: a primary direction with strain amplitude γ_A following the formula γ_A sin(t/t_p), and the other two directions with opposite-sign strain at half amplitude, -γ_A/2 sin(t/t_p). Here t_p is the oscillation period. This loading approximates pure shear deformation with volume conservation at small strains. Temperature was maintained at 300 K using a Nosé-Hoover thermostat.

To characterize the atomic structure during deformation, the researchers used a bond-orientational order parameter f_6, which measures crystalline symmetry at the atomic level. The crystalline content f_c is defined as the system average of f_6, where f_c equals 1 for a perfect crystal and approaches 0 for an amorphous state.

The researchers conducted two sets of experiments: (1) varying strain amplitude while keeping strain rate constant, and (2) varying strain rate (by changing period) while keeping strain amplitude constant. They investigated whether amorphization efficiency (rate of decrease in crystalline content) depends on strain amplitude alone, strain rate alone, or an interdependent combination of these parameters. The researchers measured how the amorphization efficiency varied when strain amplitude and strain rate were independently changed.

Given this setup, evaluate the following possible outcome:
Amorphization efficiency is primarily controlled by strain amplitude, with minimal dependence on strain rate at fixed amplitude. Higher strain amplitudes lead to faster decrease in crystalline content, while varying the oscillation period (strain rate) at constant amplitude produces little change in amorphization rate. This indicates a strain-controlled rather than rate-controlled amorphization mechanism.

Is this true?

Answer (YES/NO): NO